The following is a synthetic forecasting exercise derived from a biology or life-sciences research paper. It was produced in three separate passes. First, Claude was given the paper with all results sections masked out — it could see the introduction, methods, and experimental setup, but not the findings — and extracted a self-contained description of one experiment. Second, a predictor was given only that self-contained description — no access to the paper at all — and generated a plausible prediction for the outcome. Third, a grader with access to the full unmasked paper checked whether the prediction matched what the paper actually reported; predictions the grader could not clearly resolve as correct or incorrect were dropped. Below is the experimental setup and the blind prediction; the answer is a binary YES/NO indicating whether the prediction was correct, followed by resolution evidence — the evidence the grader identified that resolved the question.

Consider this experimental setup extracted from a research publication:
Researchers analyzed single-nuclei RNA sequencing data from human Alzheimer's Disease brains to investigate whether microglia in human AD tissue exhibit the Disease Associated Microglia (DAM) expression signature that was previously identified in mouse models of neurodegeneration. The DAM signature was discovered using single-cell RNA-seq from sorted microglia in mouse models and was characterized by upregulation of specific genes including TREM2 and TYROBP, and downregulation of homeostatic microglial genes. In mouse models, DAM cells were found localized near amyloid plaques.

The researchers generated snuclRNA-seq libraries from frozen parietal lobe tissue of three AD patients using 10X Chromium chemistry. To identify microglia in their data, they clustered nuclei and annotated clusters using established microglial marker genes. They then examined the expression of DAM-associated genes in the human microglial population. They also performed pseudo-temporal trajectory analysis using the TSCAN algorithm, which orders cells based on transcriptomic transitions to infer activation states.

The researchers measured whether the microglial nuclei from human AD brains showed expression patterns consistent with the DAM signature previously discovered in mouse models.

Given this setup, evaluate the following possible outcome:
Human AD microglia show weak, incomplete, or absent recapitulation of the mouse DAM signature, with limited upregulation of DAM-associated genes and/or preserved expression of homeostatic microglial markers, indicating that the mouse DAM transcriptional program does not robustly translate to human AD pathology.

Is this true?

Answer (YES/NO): NO